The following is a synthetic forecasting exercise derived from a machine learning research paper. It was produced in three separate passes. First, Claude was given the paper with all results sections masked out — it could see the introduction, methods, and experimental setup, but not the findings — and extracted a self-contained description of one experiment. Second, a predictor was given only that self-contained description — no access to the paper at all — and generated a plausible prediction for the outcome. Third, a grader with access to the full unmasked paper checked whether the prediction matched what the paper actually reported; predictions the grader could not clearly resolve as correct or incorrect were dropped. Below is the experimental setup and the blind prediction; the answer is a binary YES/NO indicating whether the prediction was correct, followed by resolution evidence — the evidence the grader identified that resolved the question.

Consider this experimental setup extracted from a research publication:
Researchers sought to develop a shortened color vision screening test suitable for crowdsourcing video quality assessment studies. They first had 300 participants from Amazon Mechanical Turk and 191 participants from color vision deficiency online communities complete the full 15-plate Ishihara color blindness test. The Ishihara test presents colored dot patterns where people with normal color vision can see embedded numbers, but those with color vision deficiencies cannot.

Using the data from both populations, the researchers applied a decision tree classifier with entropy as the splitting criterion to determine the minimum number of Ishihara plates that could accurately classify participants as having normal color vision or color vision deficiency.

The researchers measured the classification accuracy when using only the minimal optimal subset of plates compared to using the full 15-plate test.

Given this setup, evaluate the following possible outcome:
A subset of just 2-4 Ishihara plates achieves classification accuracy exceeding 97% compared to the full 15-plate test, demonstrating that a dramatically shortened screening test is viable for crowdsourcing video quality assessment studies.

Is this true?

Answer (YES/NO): YES